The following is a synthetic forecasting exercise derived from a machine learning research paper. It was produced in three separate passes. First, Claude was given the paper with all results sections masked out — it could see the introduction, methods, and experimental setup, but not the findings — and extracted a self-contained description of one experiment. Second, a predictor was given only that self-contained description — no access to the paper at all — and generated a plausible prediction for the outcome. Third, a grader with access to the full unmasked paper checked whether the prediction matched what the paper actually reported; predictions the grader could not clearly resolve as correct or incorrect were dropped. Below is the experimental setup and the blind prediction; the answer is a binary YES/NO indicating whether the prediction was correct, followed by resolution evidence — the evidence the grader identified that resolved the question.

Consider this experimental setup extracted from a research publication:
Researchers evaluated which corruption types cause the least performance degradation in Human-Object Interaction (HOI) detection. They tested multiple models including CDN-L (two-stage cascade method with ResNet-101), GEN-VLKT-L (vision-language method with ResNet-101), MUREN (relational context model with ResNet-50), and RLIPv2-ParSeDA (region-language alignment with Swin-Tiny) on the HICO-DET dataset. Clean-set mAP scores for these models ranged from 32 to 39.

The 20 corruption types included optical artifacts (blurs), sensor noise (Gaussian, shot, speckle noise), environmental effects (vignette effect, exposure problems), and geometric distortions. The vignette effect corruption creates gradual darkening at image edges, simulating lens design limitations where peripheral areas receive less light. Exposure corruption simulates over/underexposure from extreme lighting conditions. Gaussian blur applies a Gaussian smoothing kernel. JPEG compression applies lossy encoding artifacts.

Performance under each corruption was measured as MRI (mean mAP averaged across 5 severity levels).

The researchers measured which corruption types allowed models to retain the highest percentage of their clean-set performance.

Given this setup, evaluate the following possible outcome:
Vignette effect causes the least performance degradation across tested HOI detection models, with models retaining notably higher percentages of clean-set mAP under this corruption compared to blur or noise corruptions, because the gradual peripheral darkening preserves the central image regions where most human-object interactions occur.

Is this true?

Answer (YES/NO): YES